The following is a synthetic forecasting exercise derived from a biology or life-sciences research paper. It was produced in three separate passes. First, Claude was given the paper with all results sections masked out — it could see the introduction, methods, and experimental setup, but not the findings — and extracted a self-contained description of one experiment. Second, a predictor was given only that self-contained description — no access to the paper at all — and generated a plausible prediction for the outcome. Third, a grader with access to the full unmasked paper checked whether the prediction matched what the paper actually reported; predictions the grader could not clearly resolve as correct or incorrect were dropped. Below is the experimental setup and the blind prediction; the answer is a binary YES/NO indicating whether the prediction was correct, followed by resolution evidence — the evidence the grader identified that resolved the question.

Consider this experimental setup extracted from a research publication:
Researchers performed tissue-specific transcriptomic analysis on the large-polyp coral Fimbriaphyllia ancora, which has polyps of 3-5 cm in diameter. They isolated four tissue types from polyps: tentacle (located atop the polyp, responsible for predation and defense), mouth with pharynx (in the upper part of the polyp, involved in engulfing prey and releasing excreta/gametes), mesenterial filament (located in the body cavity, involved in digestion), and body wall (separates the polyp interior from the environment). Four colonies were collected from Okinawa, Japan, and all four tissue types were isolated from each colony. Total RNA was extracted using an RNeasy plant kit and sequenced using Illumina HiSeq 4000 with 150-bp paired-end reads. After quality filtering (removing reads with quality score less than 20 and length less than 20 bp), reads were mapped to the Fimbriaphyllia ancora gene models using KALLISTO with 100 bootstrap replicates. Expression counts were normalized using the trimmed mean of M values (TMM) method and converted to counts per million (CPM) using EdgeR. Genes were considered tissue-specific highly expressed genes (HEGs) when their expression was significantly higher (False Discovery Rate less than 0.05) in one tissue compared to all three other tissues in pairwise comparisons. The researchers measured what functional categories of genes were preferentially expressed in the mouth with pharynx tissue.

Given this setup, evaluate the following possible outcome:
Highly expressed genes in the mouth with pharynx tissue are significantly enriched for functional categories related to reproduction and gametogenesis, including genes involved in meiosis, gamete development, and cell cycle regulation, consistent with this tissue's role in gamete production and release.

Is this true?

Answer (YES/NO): NO